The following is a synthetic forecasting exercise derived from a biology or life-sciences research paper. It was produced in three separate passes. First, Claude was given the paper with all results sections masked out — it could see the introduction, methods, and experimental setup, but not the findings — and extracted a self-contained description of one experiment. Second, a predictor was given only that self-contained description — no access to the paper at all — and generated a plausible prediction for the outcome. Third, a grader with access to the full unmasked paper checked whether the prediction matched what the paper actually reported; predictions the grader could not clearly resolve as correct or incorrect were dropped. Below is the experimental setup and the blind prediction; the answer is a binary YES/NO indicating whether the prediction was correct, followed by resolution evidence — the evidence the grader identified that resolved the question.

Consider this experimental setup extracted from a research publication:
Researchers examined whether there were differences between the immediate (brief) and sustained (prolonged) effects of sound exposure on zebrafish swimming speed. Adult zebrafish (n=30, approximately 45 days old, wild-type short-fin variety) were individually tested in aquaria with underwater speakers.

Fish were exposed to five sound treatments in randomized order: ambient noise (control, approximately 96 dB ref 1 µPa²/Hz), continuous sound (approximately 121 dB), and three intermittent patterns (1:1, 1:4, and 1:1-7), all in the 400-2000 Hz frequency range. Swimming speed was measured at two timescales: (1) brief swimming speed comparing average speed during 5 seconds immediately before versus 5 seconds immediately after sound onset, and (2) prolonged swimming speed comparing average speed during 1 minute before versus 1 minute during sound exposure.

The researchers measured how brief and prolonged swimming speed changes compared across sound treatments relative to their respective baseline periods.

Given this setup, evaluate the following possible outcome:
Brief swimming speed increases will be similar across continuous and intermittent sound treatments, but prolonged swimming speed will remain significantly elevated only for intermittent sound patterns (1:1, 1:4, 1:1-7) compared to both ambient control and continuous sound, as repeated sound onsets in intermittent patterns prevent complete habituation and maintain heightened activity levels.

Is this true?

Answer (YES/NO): NO